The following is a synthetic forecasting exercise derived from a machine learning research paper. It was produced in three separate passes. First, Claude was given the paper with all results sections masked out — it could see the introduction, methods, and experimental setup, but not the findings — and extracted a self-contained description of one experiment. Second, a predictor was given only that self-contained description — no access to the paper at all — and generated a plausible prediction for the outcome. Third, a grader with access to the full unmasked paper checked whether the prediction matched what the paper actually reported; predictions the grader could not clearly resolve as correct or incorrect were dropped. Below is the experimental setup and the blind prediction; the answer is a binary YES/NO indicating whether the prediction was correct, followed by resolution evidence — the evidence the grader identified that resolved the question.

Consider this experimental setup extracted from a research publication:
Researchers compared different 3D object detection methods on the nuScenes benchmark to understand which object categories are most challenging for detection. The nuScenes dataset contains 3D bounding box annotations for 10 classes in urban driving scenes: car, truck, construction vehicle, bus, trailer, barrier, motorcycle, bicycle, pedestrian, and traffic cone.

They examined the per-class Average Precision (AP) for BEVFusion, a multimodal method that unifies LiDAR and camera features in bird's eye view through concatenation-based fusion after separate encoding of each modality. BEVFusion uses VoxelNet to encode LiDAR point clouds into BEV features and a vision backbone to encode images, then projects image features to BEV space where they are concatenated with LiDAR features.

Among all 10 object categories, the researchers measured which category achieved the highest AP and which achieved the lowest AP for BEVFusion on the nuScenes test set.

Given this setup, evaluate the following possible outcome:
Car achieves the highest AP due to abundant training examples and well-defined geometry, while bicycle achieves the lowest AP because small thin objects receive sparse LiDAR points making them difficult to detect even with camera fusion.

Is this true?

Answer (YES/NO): NO